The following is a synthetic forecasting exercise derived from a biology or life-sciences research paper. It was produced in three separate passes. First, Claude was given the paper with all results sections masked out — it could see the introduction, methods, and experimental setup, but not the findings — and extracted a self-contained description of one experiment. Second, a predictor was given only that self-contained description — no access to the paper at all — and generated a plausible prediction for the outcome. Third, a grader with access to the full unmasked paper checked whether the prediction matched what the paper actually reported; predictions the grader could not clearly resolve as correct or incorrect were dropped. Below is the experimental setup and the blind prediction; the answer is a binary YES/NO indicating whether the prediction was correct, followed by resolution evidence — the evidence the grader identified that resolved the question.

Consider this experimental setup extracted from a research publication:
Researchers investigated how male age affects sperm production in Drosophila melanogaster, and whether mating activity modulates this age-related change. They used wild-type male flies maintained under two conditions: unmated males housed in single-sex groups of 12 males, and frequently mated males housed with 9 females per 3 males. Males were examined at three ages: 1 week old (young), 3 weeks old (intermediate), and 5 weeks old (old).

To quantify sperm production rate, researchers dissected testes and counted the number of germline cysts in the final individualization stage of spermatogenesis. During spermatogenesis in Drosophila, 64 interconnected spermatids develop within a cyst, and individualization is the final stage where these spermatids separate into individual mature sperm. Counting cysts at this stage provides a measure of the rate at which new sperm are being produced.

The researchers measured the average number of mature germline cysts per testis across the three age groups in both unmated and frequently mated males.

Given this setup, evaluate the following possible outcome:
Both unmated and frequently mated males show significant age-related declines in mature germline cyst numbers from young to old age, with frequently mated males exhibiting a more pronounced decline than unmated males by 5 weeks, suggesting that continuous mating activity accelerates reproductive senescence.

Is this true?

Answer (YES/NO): NO